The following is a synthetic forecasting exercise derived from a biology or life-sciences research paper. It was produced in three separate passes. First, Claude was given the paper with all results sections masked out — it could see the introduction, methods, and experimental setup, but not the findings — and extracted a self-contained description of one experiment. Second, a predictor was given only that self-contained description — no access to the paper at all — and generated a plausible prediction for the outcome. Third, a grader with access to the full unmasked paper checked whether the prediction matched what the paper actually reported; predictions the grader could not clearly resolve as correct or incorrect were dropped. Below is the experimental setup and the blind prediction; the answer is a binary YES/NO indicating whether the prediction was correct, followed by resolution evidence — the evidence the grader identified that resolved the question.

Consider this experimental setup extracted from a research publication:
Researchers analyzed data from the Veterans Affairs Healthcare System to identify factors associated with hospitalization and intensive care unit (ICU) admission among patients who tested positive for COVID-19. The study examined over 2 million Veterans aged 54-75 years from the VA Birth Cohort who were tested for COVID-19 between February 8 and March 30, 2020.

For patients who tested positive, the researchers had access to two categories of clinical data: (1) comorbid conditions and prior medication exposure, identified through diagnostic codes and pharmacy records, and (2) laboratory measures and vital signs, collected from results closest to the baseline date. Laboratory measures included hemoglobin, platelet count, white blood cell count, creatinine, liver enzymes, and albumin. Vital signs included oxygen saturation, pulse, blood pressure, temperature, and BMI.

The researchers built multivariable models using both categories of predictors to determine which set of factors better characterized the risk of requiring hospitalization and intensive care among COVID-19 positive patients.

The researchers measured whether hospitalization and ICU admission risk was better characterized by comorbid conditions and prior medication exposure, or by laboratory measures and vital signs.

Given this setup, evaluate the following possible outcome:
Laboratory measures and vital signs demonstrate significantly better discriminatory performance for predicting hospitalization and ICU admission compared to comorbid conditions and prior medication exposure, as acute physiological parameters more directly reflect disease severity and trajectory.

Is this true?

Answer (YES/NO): YES